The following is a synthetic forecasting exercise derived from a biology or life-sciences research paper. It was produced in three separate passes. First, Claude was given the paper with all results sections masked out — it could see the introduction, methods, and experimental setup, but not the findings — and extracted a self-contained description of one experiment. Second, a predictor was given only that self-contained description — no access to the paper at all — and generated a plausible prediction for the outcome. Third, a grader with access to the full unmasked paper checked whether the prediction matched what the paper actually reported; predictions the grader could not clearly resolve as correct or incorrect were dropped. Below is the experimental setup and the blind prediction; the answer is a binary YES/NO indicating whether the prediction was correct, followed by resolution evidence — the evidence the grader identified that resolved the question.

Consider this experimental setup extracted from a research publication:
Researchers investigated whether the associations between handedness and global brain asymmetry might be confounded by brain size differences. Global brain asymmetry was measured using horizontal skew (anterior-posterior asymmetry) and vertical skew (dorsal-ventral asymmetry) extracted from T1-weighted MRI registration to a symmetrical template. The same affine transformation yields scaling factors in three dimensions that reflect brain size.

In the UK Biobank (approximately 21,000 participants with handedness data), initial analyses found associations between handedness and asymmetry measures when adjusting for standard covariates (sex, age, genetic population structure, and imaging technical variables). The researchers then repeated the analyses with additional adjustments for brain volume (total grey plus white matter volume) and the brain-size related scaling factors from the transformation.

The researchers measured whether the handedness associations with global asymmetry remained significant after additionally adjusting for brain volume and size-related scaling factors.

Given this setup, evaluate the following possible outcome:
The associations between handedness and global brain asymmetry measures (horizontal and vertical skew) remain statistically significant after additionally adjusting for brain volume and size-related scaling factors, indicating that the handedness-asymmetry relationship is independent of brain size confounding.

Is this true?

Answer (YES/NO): YES